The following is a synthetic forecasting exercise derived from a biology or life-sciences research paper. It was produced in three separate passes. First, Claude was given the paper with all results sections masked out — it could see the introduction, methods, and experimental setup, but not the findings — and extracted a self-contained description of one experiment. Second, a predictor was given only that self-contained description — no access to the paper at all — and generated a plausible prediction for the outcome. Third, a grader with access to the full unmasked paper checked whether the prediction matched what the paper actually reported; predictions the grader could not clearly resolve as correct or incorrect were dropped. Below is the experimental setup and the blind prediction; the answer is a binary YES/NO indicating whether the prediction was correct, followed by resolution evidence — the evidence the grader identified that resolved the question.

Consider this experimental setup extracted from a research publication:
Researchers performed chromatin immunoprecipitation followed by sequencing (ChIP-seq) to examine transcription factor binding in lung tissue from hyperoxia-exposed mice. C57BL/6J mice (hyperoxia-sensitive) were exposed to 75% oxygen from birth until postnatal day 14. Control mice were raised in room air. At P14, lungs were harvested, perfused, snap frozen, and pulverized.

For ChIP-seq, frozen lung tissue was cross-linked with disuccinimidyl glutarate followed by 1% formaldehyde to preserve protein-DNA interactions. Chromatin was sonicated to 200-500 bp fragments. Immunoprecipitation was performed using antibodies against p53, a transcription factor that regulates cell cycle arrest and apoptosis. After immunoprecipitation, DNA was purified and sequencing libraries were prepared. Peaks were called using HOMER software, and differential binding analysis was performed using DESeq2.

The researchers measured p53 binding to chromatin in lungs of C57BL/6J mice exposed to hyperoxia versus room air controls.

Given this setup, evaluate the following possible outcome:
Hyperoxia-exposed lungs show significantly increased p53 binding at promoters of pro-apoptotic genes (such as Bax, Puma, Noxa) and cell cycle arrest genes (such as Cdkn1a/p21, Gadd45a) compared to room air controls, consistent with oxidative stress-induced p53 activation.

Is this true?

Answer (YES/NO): NO